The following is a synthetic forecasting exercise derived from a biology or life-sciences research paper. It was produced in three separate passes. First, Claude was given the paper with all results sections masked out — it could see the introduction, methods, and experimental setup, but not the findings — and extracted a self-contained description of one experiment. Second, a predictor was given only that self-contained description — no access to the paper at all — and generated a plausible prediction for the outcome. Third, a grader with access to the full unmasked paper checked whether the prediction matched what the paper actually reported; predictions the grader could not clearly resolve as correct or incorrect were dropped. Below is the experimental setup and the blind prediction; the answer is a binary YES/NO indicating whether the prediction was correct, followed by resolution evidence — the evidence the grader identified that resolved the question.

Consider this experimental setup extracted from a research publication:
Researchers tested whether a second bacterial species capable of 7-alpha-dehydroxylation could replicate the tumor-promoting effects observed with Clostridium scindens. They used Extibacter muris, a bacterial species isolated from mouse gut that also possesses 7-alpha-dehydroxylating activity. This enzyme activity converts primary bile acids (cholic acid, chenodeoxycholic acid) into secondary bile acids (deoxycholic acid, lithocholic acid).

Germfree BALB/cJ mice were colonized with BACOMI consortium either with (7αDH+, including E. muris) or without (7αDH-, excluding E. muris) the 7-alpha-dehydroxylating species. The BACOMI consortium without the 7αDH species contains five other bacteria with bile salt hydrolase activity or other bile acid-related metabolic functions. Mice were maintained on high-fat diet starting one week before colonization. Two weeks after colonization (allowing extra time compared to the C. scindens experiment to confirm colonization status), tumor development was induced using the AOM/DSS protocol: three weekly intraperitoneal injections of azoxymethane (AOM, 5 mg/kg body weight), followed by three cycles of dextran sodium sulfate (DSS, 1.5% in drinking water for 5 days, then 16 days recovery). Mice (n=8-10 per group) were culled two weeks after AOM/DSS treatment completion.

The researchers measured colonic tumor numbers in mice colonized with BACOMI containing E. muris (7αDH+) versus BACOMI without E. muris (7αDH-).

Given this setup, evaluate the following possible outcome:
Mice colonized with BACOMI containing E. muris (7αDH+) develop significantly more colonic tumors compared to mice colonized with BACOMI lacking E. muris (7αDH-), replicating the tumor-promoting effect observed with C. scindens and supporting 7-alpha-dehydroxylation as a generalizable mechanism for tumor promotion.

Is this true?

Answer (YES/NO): YES